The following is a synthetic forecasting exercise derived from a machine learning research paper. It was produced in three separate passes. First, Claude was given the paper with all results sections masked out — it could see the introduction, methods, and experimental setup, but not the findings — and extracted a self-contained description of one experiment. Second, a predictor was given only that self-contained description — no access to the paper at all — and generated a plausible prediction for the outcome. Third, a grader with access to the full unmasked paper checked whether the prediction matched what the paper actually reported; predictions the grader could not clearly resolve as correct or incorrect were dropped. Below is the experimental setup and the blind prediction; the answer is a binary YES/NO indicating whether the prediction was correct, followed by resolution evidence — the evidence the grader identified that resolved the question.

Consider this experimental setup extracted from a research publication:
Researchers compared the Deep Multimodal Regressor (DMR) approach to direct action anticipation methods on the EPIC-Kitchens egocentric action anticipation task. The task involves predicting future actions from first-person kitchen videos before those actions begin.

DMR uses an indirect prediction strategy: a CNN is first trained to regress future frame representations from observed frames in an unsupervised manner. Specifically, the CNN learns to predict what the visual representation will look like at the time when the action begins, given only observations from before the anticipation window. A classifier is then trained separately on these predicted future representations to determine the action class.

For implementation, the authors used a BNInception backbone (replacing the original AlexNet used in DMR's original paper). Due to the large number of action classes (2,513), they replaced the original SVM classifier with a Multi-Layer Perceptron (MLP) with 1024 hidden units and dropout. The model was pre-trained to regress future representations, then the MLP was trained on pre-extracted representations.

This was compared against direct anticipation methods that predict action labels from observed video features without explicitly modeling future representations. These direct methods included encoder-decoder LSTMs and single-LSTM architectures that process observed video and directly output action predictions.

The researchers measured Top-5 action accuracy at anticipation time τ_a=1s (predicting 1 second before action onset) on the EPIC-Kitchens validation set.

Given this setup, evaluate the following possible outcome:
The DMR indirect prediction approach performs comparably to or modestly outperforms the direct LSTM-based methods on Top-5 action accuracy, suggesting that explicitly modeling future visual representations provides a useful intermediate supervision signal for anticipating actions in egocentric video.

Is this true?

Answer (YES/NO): NO